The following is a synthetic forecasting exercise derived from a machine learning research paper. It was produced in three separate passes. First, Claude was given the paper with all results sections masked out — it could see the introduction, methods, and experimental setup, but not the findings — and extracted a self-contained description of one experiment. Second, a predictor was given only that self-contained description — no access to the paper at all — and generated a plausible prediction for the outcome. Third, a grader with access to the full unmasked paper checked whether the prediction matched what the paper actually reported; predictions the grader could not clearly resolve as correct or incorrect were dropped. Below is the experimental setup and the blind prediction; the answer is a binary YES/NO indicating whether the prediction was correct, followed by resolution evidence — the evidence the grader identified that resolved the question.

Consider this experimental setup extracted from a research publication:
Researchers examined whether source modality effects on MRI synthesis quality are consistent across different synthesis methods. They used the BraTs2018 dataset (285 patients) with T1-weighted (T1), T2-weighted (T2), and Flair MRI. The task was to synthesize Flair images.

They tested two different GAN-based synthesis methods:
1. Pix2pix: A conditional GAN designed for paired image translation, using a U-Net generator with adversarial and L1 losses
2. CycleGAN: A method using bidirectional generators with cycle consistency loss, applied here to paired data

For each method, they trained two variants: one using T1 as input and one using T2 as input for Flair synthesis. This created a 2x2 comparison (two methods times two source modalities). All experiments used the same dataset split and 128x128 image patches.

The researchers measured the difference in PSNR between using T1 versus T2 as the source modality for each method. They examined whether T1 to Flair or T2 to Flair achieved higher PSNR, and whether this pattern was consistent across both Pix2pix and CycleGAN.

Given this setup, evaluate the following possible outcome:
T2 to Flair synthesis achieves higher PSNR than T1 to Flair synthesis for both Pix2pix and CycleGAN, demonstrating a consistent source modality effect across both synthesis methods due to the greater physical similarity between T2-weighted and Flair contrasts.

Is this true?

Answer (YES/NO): NO